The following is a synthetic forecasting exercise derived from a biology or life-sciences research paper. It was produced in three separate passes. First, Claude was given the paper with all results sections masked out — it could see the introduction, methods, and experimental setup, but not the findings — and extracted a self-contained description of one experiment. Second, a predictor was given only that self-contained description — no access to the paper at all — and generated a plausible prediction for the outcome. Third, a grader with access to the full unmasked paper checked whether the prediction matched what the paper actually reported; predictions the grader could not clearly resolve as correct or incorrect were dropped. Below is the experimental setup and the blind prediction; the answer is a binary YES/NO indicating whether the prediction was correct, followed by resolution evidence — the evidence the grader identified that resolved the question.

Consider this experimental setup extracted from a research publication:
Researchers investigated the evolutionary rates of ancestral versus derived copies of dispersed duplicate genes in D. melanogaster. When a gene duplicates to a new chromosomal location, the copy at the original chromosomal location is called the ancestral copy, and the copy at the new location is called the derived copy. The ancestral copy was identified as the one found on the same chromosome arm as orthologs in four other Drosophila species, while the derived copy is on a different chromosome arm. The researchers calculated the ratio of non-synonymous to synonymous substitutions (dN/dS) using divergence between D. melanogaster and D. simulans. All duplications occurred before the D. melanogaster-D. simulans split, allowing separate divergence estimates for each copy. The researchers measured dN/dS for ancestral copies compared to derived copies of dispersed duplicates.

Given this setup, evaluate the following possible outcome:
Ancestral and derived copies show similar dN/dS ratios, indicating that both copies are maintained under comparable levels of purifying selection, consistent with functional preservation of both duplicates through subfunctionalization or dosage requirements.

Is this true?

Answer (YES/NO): NO